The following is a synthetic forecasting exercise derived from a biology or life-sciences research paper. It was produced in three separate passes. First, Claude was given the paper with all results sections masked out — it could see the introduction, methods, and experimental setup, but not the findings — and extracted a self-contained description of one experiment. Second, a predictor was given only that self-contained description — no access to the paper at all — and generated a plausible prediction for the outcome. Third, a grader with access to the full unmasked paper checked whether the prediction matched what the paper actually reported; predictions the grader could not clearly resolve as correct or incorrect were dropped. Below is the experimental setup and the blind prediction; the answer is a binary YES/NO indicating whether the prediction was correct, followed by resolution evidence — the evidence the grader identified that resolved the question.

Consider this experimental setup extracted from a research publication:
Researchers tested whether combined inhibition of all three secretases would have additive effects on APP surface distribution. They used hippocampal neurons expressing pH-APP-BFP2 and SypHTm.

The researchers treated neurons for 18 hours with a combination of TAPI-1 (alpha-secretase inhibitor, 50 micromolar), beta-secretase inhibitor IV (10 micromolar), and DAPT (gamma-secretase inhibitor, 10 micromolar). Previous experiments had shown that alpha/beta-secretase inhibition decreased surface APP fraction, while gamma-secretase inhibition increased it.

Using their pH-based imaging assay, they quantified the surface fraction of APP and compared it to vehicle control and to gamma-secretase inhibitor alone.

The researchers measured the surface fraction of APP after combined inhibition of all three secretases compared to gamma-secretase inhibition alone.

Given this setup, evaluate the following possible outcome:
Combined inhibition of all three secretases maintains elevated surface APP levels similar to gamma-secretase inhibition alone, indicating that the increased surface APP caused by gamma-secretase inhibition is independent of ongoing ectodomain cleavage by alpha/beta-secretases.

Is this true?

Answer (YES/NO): NO